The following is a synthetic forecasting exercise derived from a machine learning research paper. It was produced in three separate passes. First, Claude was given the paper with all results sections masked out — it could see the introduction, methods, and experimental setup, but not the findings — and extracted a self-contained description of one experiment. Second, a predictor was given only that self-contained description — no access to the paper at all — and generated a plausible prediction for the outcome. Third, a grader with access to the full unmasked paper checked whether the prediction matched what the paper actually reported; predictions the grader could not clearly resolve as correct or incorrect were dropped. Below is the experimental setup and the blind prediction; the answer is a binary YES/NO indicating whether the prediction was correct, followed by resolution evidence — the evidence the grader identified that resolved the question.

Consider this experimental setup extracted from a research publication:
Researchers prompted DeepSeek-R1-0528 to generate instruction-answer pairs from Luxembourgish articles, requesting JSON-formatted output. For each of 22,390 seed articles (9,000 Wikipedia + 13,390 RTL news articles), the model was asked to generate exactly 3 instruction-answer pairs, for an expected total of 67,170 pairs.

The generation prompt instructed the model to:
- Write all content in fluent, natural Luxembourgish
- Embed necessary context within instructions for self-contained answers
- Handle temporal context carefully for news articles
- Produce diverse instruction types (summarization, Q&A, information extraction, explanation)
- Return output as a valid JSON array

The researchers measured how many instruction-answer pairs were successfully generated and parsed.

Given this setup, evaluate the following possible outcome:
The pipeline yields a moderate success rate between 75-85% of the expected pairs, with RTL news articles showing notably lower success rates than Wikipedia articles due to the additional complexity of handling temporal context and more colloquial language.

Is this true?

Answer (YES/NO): NO